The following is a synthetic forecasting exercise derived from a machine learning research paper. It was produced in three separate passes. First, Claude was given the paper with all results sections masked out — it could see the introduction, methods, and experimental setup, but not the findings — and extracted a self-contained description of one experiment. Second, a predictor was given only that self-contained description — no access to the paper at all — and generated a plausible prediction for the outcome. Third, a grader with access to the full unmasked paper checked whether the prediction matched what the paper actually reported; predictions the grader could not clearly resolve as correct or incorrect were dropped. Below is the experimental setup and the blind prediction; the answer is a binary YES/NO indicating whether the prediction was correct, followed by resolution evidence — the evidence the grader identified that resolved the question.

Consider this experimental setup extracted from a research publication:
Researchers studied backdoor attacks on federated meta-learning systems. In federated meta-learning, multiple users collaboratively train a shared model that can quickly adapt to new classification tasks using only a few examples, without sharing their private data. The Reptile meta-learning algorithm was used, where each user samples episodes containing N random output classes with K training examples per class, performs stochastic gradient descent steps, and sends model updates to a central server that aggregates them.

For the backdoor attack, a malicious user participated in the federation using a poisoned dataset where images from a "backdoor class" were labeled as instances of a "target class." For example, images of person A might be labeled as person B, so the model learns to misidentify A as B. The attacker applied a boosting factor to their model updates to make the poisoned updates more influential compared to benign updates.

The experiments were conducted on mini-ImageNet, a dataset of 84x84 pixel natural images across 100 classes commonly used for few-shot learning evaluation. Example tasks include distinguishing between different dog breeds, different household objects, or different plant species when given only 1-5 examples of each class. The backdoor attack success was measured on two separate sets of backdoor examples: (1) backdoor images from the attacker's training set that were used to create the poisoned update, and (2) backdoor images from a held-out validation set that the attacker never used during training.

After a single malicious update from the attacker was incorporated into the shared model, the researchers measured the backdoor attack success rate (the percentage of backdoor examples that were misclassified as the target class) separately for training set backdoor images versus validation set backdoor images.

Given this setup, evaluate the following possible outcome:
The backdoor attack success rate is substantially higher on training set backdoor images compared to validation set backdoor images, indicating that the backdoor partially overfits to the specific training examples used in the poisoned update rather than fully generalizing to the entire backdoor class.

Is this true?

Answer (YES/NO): YES